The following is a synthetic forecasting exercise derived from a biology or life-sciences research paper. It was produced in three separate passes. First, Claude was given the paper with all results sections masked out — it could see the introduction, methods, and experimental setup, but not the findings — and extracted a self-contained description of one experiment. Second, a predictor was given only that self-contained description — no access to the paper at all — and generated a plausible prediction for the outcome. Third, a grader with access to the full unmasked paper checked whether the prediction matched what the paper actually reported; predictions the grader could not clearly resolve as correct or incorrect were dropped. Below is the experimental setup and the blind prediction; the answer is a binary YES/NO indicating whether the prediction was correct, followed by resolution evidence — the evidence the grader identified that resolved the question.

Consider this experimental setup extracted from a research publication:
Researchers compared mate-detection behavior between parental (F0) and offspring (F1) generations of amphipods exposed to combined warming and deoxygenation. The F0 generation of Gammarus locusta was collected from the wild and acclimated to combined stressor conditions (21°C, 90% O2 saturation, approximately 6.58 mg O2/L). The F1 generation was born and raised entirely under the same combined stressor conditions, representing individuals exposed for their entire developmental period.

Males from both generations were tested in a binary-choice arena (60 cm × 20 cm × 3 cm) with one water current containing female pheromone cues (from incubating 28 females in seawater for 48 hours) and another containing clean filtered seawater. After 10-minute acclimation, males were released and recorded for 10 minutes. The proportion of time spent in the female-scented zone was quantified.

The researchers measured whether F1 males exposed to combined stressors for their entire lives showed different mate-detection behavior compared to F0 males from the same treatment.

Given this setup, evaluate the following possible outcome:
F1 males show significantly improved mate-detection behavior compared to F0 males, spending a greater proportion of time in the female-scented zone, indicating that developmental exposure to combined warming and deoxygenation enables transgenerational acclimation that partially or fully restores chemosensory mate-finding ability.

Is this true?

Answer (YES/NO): YES